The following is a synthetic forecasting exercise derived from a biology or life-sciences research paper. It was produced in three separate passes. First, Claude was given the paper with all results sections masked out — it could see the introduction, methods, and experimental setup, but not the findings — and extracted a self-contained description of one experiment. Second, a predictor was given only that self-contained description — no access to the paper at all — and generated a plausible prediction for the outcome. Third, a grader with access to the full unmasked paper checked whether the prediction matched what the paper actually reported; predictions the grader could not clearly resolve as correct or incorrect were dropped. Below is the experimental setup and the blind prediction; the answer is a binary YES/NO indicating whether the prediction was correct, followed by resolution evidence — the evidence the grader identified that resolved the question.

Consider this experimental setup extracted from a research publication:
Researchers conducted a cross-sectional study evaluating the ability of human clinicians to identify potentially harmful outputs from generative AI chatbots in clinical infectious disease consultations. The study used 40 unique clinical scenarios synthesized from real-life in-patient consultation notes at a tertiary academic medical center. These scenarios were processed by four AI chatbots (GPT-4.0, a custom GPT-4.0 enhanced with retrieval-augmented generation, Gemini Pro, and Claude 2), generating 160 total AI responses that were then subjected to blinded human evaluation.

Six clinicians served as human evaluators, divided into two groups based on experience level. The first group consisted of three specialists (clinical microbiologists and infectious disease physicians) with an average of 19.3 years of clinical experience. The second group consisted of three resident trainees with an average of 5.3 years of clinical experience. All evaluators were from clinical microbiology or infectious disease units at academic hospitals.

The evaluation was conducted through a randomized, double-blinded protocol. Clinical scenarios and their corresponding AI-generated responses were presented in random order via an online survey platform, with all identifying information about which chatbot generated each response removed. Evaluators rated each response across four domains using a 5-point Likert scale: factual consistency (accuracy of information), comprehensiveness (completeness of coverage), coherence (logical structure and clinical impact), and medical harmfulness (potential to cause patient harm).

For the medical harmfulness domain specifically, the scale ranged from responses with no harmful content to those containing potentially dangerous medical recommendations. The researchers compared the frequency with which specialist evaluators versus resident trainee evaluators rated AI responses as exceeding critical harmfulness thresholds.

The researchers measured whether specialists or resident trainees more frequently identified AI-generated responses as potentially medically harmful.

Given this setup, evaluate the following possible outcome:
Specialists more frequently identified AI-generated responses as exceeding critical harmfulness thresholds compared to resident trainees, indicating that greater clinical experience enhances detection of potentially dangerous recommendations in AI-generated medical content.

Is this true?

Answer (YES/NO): NO